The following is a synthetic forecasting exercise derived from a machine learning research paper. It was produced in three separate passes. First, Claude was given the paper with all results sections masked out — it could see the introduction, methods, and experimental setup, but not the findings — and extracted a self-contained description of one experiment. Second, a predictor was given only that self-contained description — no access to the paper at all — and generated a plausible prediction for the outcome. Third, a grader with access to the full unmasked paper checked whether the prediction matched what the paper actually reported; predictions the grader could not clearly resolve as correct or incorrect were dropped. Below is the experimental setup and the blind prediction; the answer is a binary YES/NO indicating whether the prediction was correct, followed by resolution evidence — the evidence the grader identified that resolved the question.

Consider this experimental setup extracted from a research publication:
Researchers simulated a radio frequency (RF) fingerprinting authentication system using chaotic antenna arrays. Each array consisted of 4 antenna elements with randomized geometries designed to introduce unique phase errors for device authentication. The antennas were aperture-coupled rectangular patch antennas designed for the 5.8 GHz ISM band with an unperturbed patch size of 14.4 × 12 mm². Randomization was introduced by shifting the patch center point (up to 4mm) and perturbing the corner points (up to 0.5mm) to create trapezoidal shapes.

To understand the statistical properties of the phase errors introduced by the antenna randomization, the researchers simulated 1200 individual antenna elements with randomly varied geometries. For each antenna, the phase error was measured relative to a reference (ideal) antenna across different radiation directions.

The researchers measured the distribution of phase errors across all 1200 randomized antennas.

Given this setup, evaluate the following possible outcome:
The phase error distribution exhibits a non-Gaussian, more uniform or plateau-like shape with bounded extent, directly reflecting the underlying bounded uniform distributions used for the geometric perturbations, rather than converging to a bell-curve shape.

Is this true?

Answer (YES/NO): YES